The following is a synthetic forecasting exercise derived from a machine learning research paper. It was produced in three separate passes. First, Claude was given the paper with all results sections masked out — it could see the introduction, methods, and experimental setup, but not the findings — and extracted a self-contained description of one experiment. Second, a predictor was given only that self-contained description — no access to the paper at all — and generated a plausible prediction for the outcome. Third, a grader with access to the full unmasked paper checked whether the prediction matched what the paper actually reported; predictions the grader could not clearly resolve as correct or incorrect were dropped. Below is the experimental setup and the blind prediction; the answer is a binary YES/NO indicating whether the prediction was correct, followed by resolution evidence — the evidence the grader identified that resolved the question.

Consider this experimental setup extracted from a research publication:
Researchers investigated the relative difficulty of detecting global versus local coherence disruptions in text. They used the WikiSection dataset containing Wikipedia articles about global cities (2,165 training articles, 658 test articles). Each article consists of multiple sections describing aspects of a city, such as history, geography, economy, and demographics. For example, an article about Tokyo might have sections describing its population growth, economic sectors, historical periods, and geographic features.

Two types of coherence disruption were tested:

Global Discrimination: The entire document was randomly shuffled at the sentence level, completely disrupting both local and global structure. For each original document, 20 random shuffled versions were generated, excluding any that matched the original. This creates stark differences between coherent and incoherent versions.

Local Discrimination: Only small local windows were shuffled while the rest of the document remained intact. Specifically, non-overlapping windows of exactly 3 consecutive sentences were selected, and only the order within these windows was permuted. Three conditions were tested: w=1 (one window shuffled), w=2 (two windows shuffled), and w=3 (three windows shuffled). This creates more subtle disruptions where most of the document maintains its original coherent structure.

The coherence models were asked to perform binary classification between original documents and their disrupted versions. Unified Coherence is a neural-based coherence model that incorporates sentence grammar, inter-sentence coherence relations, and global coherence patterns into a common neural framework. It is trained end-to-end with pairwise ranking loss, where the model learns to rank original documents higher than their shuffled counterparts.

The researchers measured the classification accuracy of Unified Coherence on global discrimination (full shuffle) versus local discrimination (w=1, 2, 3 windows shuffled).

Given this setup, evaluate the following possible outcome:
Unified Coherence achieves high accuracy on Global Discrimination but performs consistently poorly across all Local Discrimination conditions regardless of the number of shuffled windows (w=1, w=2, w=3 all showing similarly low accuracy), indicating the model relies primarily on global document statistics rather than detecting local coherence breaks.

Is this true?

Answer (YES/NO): NO